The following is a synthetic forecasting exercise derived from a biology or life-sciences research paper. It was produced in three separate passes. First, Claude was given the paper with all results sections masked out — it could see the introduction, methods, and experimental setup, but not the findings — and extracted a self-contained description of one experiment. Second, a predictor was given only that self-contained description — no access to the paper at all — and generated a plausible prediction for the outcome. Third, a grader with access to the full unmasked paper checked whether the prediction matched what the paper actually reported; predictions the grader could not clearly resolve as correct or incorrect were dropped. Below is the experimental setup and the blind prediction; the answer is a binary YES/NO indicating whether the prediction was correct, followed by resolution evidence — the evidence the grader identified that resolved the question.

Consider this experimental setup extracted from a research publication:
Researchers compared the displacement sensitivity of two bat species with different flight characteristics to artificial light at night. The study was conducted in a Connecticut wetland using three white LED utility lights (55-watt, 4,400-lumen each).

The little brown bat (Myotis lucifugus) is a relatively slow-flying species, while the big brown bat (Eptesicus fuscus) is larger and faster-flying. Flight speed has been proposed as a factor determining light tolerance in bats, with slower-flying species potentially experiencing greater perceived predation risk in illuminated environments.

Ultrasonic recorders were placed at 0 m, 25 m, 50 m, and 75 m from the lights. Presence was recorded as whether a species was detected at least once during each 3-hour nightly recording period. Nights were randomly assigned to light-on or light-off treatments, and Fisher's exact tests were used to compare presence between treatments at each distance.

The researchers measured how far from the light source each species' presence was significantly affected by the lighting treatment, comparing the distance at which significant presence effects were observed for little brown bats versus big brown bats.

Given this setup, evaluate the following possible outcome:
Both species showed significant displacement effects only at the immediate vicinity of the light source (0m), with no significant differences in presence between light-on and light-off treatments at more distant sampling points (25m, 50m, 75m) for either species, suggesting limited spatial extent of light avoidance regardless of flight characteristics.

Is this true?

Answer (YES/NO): NO